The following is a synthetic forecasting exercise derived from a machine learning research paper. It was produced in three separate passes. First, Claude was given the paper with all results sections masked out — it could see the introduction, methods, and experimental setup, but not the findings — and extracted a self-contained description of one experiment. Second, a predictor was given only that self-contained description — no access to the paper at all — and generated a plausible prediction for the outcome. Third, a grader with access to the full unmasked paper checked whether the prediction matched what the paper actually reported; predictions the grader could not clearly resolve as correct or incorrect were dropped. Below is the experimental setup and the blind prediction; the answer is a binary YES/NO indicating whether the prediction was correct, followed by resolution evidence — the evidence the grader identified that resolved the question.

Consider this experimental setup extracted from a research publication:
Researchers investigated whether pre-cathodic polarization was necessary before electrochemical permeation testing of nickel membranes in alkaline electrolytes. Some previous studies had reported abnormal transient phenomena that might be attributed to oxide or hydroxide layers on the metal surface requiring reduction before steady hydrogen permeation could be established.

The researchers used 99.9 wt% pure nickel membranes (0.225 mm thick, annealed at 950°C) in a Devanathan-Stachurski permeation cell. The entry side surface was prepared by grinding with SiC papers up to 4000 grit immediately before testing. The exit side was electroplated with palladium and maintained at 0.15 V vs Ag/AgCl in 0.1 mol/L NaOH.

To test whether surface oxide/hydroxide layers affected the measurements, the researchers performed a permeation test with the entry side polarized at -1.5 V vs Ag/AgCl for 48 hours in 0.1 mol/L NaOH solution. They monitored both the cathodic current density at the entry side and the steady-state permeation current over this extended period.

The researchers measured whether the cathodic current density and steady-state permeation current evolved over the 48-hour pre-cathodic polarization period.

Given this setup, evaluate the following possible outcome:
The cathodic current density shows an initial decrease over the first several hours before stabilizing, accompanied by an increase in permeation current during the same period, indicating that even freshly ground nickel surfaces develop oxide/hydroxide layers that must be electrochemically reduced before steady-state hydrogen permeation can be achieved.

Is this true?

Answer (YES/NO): NO